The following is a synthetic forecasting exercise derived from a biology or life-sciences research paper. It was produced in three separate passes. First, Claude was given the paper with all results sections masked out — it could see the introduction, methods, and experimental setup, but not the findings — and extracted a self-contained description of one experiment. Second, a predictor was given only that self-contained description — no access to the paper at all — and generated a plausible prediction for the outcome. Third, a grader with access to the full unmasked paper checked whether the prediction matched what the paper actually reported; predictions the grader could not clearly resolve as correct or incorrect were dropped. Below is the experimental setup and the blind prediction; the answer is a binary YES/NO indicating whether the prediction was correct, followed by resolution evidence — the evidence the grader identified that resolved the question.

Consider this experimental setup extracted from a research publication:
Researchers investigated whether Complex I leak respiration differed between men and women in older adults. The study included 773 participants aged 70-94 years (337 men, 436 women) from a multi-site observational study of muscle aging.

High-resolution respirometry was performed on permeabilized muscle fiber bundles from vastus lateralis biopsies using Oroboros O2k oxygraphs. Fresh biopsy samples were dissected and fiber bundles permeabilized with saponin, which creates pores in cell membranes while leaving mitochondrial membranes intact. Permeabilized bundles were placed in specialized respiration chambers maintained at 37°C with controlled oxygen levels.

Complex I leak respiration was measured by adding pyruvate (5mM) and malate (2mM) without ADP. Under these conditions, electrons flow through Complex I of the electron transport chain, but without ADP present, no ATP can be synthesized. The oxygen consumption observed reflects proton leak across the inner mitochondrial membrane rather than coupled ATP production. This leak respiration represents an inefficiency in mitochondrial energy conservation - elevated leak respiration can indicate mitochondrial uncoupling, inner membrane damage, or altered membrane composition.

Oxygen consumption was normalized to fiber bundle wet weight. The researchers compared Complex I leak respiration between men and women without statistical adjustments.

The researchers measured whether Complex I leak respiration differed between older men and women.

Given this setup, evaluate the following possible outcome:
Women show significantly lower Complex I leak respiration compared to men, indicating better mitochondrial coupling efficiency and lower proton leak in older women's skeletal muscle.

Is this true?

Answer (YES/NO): NO